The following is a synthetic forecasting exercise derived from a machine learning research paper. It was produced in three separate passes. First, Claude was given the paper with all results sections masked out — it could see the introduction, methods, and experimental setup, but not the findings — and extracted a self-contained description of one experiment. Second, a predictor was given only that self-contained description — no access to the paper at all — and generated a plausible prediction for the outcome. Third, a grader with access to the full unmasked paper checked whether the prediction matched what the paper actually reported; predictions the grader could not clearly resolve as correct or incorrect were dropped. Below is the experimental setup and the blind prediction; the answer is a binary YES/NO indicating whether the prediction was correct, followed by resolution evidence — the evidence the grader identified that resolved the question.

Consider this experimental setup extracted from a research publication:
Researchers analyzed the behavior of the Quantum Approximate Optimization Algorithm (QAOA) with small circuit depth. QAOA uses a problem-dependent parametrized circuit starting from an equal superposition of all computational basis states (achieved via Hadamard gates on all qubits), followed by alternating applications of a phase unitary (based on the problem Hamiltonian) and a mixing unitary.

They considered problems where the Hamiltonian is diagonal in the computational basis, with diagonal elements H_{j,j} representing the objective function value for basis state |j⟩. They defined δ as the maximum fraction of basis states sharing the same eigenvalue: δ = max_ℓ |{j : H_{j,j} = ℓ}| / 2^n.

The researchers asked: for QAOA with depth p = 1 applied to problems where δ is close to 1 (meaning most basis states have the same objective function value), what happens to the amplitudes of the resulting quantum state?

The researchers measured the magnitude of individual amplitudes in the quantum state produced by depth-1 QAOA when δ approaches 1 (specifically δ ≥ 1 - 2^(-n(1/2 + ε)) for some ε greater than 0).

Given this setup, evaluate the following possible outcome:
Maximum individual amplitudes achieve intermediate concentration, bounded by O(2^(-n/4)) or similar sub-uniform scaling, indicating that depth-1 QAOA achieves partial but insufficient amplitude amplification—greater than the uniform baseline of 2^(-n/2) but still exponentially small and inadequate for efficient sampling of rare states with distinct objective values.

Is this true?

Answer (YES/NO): NO